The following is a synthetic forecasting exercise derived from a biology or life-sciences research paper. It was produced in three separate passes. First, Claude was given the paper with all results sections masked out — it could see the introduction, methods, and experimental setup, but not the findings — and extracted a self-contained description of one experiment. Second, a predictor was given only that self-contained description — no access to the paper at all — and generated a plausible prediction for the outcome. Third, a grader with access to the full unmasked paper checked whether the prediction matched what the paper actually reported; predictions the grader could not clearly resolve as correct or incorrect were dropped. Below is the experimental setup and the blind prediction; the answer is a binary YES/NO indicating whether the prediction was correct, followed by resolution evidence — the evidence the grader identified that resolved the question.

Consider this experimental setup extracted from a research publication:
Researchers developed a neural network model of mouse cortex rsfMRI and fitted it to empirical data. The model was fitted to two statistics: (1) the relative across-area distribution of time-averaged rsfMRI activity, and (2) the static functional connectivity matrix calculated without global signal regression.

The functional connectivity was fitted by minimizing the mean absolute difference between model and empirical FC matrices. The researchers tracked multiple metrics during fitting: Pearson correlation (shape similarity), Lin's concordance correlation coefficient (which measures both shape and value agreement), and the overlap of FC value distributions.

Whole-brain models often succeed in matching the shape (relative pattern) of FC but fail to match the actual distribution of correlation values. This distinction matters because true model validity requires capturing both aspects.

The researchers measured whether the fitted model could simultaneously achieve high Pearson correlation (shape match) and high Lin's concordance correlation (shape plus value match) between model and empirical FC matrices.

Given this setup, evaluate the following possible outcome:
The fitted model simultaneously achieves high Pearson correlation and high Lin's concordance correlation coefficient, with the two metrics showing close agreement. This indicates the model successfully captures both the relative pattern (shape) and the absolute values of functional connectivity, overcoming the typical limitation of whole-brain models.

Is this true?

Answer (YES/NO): NO